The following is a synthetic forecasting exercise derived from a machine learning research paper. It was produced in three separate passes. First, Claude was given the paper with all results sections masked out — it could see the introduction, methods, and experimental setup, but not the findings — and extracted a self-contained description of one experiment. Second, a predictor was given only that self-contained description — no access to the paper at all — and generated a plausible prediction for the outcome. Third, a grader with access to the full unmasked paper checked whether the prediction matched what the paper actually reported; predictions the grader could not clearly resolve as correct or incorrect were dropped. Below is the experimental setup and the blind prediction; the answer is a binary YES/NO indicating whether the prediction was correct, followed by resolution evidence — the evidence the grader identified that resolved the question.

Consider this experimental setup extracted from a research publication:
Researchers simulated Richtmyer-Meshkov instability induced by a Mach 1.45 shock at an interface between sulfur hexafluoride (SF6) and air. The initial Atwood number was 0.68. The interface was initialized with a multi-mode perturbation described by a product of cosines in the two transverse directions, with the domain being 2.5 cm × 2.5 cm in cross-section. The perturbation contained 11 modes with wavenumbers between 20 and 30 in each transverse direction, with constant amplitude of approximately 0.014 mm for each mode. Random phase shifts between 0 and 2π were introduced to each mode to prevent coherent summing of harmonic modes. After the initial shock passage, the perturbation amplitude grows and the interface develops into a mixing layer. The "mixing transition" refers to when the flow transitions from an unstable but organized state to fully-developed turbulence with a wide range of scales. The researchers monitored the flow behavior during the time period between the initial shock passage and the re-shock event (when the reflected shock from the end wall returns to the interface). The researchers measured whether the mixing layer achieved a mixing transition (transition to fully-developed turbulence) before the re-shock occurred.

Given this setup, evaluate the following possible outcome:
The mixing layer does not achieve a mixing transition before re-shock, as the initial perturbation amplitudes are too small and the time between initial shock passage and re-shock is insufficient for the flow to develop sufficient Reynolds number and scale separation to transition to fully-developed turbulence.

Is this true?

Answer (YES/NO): YES